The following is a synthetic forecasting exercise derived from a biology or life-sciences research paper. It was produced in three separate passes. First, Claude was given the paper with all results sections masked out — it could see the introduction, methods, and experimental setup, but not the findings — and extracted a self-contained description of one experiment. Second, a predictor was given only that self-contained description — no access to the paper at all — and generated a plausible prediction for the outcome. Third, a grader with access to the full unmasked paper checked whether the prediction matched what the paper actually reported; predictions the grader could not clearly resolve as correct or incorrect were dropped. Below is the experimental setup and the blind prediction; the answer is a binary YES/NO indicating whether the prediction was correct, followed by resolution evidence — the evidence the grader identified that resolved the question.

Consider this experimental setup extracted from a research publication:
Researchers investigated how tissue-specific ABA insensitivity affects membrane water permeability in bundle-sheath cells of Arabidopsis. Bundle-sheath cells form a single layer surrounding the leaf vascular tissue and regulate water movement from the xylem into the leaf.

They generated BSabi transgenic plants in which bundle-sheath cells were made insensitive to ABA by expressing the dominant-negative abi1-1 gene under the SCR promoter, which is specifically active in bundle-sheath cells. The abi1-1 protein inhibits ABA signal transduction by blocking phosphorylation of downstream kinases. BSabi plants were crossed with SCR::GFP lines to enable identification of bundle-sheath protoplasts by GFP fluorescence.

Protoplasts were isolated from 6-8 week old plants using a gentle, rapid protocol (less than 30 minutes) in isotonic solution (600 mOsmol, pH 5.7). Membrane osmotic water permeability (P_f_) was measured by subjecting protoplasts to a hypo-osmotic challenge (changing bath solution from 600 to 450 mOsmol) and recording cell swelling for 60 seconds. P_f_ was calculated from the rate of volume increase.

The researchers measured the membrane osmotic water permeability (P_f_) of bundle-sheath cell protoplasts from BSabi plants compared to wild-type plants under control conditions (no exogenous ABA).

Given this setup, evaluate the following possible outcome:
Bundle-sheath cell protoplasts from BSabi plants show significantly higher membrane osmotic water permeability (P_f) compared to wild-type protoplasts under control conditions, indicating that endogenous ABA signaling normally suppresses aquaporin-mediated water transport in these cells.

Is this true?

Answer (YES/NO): YES